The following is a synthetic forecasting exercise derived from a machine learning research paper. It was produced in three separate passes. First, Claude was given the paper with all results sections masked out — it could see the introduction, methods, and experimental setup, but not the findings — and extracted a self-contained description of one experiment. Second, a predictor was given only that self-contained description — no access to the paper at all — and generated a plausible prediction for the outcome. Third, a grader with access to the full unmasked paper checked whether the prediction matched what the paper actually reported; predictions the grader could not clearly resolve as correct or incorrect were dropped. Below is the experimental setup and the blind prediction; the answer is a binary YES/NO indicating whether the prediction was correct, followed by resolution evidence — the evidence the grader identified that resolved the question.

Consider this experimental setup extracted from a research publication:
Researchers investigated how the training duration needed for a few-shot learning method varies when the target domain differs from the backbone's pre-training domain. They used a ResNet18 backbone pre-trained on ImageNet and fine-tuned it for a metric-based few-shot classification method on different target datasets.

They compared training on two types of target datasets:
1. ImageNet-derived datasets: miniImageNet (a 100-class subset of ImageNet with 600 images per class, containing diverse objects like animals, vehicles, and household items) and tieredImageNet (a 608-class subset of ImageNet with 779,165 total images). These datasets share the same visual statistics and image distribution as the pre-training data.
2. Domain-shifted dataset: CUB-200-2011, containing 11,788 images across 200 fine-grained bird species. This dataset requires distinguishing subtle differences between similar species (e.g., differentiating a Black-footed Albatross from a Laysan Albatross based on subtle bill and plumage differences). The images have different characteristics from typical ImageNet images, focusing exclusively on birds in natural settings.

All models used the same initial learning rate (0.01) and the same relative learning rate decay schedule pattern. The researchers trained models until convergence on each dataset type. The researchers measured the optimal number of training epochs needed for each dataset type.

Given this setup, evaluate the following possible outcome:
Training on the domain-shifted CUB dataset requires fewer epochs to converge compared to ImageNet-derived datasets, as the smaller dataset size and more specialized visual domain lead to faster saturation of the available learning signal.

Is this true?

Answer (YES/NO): NO